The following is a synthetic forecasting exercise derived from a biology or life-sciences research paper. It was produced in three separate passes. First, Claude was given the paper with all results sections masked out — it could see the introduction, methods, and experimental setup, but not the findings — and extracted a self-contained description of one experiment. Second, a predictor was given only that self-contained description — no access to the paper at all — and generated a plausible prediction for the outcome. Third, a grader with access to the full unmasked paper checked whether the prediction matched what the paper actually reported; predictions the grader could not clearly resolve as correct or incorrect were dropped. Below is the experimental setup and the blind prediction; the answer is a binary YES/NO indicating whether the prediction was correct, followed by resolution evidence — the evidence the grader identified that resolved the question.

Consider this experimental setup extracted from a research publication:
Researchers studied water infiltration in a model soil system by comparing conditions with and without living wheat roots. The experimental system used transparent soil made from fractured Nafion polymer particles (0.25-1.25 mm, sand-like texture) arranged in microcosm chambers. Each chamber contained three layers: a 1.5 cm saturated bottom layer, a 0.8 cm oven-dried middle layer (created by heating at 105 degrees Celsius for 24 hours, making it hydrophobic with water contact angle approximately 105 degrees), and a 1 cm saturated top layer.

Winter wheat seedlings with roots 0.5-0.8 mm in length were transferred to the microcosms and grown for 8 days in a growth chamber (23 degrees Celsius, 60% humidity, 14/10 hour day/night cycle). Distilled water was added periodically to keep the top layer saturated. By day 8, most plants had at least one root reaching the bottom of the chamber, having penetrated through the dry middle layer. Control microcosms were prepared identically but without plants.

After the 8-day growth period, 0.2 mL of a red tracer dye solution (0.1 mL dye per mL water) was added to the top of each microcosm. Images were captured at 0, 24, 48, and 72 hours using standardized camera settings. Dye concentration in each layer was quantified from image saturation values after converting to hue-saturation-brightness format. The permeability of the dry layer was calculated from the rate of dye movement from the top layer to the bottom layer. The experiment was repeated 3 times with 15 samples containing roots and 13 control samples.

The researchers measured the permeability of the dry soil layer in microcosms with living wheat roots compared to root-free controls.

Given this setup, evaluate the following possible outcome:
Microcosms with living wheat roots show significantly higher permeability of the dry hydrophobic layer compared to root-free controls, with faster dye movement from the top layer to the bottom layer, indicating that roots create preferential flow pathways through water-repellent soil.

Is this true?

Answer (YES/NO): YES